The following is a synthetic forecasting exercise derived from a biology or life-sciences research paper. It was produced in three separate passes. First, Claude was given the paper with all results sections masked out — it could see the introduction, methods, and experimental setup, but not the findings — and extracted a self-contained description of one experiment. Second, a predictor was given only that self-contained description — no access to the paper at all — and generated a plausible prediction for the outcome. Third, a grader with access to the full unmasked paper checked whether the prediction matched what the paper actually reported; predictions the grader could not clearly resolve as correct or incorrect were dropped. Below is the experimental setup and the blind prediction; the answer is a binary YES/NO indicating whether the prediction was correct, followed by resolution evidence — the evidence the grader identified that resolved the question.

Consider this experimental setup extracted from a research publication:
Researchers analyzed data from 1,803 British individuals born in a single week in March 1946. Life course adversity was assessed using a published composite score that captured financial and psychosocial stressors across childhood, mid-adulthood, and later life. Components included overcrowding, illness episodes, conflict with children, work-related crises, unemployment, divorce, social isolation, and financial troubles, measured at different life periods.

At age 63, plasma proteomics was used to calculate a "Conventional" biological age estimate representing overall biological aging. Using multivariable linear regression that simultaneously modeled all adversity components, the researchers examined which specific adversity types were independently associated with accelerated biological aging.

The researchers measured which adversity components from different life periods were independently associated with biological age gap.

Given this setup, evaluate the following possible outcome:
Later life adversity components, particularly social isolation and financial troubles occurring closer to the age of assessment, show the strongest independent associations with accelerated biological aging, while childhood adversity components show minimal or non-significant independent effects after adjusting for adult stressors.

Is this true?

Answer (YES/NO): NO